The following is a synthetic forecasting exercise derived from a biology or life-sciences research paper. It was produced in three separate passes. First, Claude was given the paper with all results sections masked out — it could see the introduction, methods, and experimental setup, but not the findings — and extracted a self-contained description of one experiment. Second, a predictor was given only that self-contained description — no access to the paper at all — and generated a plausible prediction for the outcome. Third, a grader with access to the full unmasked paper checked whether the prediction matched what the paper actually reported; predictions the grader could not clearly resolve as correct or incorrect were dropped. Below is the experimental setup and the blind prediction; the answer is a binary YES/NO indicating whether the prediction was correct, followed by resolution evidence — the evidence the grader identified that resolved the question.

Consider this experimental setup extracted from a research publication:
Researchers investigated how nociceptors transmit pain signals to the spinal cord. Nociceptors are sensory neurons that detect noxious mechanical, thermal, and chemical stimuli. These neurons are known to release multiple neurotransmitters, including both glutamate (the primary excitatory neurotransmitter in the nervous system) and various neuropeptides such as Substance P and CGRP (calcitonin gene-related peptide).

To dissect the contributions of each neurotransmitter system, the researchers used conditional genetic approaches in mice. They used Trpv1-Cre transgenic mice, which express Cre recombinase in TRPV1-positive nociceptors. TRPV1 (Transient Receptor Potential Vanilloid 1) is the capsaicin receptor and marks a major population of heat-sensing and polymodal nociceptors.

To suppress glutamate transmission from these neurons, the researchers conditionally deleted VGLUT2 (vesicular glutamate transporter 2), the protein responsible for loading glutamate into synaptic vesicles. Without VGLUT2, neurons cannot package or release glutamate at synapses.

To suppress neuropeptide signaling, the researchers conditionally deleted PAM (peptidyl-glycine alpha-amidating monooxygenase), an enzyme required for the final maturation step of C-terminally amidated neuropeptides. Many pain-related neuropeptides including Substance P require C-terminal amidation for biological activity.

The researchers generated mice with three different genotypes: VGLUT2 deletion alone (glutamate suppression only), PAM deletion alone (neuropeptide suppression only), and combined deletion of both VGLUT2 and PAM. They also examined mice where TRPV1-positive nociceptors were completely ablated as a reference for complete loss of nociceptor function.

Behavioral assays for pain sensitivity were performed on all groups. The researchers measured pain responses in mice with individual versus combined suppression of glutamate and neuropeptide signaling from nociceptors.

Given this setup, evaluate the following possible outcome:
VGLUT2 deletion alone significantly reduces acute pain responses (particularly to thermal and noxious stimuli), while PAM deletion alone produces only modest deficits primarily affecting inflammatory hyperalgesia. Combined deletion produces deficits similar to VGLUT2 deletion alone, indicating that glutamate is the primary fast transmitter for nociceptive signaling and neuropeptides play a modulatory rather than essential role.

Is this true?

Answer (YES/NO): NO